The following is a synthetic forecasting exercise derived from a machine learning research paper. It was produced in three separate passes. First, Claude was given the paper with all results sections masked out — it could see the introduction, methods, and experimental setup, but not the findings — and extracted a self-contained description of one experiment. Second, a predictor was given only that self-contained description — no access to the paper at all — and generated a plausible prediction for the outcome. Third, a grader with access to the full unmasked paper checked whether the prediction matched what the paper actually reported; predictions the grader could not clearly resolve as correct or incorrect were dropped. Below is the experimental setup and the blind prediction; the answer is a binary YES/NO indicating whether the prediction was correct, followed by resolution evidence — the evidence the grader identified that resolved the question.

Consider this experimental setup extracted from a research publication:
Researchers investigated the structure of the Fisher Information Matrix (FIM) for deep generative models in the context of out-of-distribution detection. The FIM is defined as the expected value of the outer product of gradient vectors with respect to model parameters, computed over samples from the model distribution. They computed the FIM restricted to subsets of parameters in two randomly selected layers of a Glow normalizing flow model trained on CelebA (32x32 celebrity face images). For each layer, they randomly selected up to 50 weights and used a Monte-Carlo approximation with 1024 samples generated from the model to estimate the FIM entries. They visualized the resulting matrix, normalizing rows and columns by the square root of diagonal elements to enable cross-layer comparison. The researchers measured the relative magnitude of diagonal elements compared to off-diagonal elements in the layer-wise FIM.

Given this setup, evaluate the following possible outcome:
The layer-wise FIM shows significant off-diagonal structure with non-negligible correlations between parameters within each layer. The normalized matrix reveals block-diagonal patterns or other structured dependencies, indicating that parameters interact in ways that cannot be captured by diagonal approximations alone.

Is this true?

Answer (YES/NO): NO